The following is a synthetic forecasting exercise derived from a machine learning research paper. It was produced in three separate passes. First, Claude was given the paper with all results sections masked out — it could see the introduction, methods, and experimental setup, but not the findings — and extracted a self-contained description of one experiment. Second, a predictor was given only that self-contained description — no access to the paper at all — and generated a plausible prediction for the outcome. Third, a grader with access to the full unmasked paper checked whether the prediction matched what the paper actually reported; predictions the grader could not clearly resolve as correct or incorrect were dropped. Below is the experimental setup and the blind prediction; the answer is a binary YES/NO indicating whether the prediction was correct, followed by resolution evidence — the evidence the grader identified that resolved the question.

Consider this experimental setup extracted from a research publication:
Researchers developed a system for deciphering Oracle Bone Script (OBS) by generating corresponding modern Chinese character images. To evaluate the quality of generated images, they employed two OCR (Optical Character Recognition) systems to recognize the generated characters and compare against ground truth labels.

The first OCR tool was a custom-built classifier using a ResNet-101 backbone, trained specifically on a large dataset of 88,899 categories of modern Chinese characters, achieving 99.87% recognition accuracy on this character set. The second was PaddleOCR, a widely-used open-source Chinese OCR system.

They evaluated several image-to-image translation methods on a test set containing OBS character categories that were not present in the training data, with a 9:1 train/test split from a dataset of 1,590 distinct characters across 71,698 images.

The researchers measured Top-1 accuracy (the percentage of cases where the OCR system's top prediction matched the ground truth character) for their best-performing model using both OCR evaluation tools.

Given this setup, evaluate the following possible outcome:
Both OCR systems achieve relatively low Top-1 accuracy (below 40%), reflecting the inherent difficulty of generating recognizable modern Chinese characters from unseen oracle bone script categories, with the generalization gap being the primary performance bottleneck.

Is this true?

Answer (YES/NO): NO